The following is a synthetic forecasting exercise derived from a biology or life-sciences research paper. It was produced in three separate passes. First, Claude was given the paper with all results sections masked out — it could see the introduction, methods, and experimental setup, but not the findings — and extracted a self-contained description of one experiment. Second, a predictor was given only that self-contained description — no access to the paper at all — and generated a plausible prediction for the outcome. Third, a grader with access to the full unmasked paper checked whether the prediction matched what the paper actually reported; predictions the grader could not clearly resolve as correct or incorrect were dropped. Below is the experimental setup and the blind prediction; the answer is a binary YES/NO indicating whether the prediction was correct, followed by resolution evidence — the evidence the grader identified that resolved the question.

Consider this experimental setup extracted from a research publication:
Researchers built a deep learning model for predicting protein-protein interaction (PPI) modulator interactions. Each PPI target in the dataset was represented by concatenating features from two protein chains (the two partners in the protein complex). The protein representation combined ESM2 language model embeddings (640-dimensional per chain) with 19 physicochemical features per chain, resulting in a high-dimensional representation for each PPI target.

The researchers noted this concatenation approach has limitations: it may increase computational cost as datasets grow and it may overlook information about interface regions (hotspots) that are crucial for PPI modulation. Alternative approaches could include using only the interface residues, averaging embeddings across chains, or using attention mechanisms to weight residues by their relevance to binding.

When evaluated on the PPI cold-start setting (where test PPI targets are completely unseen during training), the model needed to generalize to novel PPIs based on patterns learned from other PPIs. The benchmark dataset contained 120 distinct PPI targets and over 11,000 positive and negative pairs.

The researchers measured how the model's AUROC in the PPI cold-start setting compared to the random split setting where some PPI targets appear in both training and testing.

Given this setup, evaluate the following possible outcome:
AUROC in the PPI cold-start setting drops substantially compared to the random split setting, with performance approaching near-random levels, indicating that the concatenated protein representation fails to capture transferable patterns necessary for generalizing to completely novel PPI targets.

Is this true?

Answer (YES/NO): NO